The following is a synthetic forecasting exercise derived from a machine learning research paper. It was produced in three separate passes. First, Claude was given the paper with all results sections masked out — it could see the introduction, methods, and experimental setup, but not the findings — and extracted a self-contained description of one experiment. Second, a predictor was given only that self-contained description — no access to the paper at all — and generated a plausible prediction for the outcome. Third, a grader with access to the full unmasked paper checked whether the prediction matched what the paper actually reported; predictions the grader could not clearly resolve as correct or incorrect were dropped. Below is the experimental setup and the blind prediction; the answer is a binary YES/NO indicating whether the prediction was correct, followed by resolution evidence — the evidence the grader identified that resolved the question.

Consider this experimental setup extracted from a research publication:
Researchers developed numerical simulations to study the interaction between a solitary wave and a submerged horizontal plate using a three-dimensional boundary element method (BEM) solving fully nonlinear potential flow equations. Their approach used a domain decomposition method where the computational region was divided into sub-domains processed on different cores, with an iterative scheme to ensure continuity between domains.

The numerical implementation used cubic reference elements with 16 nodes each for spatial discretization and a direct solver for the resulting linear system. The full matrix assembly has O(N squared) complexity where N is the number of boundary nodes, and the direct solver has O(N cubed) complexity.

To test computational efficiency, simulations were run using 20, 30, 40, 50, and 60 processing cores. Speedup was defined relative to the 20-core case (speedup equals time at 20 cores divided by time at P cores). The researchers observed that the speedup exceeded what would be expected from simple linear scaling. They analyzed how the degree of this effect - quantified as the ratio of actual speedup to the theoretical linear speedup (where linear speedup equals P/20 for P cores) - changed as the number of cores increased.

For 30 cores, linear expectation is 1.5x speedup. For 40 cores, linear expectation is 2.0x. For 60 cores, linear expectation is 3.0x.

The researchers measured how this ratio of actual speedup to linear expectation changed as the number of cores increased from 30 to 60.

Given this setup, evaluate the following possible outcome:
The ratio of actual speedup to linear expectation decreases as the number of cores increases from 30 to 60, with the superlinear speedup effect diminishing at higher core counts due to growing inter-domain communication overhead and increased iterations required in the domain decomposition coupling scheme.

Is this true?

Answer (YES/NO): NO